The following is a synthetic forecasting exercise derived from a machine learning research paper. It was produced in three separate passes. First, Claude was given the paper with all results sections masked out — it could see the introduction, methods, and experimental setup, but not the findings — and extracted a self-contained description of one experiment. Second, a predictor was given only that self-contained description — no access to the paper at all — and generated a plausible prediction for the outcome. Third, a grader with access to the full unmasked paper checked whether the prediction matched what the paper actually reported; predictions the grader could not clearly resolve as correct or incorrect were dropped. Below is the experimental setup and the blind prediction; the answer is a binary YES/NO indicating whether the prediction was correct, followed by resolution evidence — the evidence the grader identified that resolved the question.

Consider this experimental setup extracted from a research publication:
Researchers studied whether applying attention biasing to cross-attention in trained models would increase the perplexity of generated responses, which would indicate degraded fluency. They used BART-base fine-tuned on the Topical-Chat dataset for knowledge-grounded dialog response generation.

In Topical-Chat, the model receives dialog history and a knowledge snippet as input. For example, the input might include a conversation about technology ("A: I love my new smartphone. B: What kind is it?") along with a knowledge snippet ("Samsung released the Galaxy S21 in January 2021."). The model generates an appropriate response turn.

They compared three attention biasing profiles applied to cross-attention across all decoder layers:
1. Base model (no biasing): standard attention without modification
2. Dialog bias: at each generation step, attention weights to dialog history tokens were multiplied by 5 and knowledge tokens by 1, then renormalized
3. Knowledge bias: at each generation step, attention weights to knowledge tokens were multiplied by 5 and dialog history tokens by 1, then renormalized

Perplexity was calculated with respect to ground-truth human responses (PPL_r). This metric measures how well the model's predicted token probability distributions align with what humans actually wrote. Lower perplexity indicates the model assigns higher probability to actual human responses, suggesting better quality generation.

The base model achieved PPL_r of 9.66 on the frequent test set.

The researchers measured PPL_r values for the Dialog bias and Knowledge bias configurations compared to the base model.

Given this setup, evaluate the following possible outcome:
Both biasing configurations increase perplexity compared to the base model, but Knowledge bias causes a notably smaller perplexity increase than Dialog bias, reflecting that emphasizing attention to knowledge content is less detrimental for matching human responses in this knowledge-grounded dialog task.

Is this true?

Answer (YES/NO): NO